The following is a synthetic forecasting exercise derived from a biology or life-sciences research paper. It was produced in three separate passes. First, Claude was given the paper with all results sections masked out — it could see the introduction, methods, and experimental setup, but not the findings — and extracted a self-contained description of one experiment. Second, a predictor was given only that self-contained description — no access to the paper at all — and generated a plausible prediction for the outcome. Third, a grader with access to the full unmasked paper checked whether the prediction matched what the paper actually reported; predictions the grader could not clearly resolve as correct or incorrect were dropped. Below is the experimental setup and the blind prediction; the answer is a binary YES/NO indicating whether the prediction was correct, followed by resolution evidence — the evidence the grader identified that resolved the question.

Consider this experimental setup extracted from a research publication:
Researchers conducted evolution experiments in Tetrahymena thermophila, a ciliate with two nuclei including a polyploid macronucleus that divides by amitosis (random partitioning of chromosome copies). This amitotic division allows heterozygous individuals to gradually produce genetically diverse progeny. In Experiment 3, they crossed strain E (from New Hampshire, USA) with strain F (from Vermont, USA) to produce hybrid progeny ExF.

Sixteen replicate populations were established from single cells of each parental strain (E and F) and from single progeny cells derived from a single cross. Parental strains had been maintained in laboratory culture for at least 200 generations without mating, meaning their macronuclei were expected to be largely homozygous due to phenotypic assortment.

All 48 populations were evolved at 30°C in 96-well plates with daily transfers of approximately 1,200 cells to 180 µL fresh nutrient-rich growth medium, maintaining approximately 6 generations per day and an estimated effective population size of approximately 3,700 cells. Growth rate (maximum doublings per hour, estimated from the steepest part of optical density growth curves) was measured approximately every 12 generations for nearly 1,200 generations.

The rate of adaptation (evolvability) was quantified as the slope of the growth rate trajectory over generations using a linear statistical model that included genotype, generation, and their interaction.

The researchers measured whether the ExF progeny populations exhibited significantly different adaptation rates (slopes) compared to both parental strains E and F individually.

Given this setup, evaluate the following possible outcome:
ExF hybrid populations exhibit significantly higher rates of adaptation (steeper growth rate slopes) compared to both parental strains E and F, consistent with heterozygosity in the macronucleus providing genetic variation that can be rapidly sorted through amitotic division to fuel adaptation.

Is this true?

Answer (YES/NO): NO